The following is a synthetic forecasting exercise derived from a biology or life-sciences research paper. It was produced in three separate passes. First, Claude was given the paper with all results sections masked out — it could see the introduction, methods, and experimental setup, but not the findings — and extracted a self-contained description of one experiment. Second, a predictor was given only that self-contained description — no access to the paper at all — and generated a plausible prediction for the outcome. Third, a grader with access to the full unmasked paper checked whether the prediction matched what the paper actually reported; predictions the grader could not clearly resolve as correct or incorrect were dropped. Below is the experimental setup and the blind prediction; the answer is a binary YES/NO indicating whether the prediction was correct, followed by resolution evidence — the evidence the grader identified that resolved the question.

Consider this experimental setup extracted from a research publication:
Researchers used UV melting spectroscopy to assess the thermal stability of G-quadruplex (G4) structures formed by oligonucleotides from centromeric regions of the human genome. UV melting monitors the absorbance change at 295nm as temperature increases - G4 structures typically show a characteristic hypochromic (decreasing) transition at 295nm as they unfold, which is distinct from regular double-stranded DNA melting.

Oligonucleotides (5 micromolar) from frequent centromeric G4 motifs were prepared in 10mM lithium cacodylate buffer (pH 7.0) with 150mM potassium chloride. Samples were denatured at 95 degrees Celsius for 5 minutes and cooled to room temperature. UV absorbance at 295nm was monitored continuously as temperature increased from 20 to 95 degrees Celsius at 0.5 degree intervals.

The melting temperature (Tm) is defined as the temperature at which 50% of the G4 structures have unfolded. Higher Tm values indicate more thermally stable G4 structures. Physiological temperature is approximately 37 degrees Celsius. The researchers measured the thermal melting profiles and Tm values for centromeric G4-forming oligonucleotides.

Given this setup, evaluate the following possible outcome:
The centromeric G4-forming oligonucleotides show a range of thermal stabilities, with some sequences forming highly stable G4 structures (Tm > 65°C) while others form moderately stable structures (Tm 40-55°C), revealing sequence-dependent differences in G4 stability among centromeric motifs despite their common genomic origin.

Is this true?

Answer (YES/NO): NO